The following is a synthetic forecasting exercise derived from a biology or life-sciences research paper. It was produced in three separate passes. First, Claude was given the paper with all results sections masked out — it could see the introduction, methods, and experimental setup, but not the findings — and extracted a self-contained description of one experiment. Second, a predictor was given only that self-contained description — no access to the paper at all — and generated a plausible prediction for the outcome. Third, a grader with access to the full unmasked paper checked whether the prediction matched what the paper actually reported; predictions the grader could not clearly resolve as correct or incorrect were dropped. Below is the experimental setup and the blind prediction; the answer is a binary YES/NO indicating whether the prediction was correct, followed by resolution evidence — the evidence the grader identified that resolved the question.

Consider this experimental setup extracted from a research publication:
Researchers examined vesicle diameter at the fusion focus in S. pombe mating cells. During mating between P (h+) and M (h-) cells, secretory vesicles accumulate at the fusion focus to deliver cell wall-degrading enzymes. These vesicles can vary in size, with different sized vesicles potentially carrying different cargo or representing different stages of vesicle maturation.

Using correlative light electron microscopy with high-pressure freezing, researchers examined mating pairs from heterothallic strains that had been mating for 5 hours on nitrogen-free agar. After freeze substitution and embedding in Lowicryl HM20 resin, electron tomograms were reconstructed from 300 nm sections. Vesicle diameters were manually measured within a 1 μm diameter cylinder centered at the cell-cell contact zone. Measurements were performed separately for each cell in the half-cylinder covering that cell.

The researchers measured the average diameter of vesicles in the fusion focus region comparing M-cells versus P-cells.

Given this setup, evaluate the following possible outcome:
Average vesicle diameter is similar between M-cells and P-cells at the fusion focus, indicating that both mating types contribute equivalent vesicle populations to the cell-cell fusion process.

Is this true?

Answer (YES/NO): NO